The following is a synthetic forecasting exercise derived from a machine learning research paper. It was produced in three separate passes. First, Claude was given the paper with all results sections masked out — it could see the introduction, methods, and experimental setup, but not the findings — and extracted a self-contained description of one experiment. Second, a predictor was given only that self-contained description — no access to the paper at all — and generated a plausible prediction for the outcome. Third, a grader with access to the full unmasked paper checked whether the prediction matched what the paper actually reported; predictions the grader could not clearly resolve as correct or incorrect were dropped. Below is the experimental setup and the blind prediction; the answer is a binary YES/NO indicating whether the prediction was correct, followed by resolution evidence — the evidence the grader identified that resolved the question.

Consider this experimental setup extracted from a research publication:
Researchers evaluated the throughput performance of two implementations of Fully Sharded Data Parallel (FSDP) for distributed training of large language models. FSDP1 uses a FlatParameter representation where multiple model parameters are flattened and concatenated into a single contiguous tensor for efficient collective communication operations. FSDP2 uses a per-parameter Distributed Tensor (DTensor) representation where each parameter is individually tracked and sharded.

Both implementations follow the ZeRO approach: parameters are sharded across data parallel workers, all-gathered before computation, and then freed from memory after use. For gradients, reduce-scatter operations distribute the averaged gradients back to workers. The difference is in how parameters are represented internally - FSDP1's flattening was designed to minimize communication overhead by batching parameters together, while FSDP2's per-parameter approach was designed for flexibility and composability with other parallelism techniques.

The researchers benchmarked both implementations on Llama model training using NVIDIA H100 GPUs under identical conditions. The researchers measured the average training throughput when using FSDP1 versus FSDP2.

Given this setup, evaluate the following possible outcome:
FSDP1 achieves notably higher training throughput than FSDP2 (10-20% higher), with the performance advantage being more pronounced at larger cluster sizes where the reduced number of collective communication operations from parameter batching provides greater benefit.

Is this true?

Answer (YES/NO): NO